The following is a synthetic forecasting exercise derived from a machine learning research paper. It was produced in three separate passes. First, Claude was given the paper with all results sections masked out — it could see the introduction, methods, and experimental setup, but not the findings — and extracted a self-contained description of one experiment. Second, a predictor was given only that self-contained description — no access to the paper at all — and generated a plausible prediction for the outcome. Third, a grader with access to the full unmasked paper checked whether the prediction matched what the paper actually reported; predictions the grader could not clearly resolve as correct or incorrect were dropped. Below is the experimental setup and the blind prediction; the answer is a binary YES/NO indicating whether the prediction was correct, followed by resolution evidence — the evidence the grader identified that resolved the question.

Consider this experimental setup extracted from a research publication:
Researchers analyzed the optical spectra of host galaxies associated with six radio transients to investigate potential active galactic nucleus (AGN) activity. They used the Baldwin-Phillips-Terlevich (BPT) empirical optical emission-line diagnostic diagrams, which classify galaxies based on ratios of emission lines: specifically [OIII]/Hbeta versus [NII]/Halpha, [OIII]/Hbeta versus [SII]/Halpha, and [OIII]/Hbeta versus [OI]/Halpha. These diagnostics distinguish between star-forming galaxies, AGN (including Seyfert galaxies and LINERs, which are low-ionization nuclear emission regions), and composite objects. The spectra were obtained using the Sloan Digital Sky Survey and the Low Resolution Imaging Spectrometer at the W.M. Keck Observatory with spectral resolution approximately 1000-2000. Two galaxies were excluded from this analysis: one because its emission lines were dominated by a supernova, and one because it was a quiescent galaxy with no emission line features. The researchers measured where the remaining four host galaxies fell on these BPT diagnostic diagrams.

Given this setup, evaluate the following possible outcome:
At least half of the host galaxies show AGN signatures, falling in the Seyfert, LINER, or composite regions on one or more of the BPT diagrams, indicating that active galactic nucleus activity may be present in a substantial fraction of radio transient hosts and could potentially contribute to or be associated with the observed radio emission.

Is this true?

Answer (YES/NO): NO